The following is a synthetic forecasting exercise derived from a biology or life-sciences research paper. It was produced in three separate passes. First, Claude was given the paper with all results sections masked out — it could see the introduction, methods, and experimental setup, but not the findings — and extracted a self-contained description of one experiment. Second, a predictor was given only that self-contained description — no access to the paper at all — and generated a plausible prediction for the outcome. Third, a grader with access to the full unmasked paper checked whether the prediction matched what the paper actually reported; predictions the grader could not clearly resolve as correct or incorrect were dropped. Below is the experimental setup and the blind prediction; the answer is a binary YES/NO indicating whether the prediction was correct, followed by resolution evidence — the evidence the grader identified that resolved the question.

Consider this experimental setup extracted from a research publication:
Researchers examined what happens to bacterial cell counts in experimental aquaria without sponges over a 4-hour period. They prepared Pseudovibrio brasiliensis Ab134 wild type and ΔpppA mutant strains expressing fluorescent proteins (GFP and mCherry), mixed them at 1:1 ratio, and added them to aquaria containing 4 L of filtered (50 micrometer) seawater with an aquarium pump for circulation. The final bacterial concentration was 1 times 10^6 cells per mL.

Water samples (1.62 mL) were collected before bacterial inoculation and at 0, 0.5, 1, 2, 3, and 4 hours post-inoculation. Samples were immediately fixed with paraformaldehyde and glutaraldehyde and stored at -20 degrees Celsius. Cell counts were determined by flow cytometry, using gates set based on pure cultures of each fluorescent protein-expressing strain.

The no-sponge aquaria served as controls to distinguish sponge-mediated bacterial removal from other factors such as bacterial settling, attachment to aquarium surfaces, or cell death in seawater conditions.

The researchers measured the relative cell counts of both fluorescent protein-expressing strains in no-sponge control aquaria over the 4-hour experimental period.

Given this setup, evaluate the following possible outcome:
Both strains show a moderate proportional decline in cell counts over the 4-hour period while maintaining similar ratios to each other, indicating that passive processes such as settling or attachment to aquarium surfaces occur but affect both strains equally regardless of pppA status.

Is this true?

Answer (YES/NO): NO